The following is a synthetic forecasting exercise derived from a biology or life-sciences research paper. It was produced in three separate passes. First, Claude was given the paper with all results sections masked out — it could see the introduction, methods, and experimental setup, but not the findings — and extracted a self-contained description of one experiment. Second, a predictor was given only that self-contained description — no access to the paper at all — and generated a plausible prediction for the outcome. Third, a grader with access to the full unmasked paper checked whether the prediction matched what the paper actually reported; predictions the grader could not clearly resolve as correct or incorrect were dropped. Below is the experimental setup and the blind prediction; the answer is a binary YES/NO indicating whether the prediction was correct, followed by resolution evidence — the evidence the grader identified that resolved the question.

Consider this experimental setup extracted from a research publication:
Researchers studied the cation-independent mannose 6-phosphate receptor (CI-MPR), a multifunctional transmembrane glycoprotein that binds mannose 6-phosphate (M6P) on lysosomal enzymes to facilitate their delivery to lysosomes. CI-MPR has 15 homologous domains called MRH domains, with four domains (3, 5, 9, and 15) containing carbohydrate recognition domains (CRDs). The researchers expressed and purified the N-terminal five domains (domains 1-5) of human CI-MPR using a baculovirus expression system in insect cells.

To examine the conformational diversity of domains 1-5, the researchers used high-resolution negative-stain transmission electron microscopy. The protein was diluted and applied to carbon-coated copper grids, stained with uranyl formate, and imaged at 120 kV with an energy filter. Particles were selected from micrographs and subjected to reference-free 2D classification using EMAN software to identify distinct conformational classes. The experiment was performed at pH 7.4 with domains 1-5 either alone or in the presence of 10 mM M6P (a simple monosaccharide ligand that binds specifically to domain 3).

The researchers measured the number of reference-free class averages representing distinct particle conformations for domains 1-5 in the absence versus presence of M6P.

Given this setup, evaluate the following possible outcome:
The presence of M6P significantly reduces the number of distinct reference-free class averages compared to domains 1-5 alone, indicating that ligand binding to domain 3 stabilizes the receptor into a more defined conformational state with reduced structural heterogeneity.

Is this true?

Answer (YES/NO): YES